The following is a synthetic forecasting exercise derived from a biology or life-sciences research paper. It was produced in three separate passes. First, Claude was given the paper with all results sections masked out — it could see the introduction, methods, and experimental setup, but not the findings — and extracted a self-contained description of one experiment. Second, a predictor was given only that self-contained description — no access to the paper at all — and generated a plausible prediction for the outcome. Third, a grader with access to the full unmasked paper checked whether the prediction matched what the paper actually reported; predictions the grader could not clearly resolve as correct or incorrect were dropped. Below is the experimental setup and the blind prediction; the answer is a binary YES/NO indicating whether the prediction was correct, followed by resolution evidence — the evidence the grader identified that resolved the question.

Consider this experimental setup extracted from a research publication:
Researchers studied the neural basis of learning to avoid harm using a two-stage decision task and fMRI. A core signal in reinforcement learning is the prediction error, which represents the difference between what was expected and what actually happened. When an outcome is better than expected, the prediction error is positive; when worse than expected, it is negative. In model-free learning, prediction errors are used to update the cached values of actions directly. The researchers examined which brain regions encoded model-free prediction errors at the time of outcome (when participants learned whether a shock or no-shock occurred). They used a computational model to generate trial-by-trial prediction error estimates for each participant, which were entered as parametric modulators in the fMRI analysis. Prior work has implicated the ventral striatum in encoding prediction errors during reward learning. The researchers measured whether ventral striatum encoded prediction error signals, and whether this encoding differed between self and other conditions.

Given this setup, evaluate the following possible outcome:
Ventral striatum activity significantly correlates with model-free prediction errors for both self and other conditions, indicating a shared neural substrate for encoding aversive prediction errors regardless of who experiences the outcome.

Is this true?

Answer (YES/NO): YES